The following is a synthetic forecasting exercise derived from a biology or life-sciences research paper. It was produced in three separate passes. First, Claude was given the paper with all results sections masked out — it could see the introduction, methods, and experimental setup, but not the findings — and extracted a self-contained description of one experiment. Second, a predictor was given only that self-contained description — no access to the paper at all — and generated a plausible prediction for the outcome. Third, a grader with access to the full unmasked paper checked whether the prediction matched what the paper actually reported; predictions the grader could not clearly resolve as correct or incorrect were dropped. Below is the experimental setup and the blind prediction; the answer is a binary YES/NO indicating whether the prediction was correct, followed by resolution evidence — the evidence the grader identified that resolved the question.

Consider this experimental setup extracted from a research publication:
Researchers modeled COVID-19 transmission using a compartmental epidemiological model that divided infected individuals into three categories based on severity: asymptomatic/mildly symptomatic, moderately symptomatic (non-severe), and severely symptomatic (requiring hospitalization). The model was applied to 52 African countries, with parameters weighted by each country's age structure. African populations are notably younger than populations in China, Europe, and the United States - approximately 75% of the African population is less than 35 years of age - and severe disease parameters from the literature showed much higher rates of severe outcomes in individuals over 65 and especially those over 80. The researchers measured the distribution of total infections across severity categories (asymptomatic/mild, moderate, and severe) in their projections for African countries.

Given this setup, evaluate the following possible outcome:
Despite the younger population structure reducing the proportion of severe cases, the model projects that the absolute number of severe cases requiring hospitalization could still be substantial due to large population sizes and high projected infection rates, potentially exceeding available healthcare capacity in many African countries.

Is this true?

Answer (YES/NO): YES